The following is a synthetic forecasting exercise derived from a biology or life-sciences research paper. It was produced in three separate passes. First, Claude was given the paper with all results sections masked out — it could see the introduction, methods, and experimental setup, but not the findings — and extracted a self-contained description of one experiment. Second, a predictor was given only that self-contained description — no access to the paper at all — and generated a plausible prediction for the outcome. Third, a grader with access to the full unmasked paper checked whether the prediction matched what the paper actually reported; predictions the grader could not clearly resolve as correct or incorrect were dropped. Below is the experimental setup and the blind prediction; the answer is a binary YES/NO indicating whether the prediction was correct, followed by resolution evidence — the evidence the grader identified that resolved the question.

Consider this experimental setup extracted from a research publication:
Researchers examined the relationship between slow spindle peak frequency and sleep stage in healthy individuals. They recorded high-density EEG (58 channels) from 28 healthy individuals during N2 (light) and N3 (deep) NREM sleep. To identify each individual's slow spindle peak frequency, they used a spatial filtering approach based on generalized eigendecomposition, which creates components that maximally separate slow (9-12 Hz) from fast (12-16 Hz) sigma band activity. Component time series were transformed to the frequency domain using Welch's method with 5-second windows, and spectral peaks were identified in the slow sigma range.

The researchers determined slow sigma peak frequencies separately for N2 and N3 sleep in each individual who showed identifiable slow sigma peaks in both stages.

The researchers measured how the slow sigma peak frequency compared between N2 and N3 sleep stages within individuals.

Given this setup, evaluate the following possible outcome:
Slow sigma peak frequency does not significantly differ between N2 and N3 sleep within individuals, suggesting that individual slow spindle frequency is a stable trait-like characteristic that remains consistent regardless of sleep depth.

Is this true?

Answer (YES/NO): YES